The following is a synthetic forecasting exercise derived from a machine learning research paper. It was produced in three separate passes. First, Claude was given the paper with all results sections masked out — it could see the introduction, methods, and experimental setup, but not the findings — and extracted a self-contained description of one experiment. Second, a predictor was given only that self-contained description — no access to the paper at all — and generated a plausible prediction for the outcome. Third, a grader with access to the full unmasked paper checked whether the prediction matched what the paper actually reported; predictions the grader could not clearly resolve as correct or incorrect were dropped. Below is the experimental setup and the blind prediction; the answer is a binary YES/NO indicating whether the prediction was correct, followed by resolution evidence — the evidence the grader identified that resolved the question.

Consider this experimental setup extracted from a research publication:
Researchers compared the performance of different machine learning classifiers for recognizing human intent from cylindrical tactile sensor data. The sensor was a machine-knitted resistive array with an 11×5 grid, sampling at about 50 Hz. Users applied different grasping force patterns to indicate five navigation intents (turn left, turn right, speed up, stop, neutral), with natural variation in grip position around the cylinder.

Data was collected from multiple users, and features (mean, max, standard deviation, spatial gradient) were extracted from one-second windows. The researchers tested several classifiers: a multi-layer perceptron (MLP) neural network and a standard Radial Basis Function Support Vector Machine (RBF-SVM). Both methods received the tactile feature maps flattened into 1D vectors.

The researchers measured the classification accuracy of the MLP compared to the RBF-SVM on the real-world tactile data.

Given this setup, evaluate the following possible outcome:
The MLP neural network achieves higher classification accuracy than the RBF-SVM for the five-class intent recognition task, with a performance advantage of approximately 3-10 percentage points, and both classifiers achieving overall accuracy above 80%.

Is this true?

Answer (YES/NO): NO